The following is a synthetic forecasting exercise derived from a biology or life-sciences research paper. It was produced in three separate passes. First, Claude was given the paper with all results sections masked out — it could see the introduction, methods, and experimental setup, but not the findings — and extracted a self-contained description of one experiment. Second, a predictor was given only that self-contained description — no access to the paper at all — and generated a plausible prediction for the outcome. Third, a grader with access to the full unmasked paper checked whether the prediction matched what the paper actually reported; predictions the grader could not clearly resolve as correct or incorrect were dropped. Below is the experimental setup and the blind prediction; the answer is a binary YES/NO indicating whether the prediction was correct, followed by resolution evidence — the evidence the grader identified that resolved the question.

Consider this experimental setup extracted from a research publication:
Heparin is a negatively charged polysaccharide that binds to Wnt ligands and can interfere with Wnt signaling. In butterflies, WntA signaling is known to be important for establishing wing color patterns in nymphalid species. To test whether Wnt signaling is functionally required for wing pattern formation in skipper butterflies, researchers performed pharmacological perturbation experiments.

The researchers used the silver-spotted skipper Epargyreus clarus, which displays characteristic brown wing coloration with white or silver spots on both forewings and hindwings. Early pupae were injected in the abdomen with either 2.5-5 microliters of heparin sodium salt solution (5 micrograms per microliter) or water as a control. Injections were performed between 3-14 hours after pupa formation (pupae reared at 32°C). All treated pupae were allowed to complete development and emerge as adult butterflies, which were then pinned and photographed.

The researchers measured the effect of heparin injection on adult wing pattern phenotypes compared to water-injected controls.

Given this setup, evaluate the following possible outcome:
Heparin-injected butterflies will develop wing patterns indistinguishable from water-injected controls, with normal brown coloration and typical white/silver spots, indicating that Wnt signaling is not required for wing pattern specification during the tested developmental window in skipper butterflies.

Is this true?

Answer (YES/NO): NO